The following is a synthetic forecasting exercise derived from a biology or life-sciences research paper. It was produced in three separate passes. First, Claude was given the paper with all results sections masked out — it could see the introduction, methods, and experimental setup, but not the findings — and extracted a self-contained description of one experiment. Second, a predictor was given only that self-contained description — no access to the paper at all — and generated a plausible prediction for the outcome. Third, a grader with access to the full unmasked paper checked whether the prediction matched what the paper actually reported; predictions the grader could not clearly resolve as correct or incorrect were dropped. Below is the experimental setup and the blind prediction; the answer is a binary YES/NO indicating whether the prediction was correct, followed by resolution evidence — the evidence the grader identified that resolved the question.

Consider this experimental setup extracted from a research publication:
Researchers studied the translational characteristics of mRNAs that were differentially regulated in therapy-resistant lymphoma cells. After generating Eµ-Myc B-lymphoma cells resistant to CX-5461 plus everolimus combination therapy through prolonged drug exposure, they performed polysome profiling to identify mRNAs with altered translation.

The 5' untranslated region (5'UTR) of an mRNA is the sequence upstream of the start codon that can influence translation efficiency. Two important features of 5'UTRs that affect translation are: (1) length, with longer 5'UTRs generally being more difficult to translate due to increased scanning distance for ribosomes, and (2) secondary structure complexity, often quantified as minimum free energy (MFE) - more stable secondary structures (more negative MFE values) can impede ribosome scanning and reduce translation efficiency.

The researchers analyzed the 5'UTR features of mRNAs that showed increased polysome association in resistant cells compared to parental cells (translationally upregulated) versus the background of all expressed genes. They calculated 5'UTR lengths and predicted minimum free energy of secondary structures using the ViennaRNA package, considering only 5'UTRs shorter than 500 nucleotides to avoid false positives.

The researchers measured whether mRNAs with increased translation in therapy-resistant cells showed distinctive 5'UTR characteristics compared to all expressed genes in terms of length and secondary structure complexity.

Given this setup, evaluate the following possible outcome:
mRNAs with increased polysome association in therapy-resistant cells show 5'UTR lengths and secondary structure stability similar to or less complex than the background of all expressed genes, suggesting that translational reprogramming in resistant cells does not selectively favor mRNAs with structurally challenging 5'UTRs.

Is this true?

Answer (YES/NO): YES